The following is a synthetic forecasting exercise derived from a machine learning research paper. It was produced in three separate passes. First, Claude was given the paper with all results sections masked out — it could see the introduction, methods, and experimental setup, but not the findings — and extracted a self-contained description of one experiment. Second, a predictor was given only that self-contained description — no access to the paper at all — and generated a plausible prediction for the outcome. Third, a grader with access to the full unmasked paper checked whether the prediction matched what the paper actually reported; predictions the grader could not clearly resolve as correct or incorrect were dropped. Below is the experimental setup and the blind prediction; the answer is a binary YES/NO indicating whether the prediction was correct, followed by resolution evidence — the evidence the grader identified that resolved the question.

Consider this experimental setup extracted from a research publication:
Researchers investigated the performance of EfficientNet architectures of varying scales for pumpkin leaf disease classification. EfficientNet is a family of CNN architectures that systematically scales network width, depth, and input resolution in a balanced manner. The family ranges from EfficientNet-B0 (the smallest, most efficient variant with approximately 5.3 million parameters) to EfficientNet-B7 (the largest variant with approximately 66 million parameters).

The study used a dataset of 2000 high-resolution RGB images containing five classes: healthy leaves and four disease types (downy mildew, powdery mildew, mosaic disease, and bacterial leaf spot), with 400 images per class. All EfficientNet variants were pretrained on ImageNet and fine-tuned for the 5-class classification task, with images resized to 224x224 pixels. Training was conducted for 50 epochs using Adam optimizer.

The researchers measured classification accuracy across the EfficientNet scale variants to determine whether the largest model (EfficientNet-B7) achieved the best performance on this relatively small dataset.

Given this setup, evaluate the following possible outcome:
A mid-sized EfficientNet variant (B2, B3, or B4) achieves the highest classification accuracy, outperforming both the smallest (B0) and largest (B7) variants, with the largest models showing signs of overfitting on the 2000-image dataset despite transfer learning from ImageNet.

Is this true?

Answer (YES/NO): NO